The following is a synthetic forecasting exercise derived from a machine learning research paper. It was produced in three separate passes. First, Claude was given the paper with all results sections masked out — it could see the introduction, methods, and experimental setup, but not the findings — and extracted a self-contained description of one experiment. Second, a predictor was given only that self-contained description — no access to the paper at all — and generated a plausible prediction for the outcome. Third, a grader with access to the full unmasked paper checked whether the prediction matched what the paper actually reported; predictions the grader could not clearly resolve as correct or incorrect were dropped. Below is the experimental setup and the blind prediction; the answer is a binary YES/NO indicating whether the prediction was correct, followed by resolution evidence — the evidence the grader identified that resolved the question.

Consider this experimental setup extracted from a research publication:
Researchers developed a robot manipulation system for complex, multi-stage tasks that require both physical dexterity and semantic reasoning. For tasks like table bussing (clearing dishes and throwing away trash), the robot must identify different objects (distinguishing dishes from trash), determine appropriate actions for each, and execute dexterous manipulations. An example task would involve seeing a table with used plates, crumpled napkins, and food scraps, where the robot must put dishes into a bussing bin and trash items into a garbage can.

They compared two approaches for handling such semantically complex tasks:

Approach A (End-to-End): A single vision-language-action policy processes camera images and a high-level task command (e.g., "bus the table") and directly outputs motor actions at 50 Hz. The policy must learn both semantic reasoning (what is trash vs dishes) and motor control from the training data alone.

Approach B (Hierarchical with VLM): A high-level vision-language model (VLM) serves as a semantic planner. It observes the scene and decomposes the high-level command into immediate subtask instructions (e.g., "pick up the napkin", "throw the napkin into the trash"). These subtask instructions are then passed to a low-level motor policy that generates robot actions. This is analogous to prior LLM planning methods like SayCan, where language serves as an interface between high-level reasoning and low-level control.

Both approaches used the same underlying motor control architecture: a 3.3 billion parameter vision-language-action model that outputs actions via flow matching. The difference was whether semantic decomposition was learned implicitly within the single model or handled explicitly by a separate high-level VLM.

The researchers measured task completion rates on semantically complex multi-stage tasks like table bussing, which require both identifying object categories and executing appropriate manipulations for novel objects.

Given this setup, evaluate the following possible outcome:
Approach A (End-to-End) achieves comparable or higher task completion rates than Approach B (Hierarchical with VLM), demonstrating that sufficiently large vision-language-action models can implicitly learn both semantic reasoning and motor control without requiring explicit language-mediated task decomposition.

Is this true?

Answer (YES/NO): NO